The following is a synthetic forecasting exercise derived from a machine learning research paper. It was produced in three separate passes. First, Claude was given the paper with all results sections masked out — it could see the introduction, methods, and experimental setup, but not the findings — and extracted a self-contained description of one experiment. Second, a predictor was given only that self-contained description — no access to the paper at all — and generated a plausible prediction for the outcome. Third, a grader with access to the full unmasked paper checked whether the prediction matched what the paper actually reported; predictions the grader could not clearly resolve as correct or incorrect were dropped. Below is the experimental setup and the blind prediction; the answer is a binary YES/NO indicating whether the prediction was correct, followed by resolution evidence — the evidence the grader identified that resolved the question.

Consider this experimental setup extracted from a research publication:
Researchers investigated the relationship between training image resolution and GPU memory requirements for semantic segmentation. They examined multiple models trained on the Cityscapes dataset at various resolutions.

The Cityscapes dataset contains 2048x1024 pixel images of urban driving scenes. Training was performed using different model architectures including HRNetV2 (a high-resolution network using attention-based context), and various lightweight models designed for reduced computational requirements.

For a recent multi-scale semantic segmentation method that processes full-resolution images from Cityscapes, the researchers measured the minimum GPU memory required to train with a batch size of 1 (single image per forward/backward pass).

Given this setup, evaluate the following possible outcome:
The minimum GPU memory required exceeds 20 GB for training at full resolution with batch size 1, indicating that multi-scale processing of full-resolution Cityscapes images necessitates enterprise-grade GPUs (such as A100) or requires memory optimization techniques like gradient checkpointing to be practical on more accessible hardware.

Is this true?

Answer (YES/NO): YES